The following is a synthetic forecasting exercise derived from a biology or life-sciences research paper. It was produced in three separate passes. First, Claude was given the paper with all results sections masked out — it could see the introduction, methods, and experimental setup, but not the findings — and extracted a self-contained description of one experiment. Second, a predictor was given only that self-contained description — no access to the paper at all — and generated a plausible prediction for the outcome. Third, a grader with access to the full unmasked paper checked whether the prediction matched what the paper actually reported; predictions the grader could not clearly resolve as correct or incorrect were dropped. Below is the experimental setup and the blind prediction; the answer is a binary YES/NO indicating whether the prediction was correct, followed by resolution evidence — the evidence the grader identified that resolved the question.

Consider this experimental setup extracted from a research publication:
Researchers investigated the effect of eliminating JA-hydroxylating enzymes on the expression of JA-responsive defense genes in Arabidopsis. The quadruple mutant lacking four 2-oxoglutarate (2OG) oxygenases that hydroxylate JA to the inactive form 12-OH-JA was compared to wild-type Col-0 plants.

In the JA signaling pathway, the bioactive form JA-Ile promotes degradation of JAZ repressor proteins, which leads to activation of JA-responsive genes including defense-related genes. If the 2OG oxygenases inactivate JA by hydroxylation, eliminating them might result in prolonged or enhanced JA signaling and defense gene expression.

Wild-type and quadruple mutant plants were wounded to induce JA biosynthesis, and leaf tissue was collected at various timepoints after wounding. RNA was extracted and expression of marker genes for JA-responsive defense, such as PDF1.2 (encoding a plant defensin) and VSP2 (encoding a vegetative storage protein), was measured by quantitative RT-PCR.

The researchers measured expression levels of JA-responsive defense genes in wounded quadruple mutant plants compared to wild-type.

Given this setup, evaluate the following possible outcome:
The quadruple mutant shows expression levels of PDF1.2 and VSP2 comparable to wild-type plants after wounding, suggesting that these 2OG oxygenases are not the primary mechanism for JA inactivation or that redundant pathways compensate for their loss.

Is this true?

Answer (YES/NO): NO